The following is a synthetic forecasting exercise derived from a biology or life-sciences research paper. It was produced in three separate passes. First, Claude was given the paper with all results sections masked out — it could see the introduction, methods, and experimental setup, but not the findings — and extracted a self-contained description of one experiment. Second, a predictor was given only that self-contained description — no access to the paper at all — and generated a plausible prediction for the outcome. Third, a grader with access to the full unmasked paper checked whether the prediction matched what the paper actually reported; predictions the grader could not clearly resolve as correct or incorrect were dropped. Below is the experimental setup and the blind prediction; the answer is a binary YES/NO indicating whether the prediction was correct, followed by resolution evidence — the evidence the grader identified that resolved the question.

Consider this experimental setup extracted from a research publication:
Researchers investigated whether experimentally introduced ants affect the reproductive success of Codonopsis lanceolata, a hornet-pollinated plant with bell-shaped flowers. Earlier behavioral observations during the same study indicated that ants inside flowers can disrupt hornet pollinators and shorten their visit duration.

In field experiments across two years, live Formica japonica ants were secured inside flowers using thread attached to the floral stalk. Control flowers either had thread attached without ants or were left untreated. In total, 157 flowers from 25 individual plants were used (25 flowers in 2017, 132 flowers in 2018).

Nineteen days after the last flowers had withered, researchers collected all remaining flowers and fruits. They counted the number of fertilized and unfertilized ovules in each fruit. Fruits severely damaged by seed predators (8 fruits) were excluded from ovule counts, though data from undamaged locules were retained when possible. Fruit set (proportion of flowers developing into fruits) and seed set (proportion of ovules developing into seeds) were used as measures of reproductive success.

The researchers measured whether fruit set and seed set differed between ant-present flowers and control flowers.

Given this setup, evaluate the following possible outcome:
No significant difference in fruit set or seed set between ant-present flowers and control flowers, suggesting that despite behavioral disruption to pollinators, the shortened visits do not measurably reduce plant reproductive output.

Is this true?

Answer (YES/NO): YES